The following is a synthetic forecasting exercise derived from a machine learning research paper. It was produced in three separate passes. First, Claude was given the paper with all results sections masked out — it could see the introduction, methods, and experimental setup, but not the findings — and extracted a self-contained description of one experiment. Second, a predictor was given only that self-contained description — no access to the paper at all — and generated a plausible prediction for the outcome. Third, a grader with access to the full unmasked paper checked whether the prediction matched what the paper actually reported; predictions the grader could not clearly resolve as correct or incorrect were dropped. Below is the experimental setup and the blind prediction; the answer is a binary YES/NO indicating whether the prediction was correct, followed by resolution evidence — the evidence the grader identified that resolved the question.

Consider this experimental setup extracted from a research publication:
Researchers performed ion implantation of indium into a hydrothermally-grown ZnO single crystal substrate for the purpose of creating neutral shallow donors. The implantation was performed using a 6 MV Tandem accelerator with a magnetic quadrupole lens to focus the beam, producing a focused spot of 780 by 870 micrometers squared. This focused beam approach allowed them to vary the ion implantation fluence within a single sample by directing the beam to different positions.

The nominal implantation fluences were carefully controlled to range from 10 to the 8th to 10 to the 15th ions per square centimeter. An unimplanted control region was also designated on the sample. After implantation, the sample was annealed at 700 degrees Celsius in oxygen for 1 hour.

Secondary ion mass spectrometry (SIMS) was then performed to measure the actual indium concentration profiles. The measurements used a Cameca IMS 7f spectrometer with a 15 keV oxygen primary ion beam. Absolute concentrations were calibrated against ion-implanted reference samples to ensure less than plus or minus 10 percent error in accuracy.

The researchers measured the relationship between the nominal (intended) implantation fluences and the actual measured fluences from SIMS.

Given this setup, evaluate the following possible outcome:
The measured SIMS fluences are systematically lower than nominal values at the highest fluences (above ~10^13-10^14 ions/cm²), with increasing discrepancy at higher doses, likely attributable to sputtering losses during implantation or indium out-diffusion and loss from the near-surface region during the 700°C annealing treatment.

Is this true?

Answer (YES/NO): NO